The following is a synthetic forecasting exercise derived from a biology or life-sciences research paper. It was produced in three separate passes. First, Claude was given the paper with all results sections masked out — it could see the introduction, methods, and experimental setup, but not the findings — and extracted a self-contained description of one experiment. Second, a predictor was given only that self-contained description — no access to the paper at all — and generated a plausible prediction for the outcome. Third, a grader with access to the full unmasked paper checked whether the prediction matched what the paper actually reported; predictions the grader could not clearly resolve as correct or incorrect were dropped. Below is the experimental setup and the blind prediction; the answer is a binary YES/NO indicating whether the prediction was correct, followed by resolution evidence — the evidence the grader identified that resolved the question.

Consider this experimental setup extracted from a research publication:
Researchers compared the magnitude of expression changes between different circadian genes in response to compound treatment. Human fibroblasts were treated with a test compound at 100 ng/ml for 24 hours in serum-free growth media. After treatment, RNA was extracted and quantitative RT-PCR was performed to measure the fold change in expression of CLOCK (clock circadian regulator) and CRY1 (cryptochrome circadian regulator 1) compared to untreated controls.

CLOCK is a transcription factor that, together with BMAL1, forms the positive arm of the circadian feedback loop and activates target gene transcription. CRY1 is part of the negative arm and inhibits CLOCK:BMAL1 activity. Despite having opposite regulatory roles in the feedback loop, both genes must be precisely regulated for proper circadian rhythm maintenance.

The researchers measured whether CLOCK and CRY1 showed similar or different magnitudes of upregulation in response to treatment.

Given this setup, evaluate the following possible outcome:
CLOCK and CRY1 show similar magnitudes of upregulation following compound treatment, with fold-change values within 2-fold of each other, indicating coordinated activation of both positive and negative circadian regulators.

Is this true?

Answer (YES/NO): YES